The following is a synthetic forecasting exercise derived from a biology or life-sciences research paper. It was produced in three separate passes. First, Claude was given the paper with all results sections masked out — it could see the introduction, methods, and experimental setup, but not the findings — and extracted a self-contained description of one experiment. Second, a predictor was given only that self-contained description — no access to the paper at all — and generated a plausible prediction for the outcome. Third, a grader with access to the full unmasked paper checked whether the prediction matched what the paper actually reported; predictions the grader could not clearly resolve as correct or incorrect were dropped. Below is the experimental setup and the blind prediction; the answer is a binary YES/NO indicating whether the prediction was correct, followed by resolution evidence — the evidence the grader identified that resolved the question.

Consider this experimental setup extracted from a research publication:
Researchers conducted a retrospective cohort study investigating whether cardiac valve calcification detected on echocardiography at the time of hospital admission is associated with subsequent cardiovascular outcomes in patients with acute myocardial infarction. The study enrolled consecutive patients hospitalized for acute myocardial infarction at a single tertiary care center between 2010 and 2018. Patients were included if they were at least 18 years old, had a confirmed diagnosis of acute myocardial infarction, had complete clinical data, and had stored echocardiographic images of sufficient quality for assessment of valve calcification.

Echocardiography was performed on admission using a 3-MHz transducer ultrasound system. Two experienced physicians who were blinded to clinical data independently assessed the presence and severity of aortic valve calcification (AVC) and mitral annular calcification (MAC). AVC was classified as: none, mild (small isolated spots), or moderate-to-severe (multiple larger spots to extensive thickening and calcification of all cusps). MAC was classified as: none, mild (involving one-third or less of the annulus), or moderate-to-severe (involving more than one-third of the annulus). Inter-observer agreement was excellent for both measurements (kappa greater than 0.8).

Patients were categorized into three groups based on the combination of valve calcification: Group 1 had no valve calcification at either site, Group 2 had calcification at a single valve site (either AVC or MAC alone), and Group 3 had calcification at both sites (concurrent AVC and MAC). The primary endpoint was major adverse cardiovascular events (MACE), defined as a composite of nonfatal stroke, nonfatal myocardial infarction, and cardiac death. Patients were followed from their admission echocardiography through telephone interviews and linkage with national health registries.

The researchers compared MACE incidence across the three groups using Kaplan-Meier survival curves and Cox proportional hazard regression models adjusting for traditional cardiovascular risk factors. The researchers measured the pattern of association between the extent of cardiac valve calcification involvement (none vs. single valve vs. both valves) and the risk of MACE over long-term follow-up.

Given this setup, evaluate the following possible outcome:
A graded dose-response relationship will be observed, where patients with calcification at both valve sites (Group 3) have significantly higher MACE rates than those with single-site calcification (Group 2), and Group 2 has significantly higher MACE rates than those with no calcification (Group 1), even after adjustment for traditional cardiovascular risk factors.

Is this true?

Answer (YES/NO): NO